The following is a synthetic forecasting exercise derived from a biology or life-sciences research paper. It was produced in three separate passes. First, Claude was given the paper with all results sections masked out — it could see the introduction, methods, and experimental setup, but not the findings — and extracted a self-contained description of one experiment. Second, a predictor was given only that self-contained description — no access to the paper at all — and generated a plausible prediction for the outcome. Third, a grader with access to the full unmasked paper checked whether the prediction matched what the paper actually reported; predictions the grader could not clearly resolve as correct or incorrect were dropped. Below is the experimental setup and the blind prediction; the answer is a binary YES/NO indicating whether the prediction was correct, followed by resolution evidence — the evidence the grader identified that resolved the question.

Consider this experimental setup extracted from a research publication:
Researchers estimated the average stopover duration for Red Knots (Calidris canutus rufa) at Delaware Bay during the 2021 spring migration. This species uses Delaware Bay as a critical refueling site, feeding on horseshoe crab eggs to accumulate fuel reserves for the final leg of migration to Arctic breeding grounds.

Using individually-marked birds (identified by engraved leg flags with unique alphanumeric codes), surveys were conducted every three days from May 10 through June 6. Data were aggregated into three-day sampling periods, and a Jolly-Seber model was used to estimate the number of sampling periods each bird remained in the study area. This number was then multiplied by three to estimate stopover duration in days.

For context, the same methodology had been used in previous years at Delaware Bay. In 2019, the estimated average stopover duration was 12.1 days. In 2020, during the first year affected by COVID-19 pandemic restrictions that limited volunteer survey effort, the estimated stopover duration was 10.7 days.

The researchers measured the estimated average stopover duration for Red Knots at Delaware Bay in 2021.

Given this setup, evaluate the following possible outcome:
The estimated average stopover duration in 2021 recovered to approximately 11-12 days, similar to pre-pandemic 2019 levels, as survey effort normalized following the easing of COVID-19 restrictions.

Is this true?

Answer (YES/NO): NO